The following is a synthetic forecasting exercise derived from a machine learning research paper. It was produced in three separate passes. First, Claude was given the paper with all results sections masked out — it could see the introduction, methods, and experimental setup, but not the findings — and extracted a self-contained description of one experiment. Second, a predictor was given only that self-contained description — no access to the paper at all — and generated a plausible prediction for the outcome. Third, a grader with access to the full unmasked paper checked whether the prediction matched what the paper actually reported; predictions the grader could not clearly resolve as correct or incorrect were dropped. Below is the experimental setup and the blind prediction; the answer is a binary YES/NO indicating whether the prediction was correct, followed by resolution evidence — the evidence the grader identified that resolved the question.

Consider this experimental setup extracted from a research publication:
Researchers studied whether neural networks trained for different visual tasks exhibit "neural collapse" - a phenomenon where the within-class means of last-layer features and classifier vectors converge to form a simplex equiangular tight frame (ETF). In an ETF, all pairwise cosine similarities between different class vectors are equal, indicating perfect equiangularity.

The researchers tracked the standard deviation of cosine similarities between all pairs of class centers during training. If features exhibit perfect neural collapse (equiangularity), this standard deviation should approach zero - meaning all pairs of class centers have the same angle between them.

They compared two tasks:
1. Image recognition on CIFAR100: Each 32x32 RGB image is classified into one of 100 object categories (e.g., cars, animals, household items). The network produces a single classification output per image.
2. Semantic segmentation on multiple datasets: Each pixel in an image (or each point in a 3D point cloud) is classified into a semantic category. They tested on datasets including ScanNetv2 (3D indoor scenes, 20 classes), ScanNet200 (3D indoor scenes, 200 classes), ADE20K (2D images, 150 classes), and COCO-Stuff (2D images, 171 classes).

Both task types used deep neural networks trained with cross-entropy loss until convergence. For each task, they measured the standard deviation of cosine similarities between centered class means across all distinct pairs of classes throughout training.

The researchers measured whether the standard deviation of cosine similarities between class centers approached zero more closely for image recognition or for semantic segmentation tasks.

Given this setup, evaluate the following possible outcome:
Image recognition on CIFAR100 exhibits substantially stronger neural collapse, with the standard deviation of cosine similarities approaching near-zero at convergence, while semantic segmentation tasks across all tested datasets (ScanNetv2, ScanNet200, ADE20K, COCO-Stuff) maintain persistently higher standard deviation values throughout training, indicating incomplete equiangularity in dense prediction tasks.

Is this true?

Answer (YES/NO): YES